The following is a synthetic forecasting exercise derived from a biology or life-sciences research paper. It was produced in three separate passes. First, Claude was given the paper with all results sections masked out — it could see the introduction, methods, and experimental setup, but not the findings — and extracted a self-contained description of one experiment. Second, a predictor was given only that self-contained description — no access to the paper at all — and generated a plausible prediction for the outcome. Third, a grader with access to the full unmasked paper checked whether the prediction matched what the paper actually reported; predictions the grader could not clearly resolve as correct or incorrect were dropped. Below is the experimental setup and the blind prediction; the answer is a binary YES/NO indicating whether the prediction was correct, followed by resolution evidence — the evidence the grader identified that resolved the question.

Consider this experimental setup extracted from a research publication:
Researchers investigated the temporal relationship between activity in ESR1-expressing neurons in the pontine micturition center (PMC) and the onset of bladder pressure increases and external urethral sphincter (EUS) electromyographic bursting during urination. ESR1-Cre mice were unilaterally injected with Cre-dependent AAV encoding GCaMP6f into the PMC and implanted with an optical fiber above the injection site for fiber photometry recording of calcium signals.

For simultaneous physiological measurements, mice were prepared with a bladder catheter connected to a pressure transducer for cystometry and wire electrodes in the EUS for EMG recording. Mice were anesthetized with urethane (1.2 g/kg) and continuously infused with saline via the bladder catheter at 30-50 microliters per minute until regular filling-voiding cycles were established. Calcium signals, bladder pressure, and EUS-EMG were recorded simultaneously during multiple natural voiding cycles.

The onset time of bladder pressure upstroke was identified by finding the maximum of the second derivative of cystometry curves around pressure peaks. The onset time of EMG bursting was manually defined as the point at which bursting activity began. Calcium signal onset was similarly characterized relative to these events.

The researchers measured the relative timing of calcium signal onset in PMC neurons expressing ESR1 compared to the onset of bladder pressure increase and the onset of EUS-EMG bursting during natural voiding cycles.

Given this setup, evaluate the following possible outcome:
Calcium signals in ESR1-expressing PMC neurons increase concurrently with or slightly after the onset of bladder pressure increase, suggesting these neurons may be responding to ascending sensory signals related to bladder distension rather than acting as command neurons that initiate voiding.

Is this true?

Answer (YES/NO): NO